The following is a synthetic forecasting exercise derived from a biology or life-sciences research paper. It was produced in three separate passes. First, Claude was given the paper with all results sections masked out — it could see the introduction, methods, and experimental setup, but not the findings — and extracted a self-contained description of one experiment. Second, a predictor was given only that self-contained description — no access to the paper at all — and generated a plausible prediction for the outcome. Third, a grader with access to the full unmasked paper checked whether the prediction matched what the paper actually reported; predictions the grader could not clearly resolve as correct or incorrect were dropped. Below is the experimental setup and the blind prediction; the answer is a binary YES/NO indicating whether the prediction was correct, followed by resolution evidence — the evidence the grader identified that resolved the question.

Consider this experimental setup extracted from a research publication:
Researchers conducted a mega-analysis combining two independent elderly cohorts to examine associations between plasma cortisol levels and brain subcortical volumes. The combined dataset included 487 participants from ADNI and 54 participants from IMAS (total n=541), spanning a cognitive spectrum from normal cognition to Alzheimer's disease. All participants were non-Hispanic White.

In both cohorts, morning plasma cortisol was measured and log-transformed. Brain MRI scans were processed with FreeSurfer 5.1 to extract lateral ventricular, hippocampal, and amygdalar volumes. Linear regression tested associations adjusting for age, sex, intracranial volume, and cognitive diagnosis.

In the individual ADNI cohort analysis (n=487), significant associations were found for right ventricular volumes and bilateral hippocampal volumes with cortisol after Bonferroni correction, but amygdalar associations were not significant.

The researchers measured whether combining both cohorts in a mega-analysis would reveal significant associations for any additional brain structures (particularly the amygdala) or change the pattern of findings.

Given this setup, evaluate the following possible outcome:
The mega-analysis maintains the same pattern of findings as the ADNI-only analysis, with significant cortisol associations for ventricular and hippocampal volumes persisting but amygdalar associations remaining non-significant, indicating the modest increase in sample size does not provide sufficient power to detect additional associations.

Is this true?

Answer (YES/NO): YES